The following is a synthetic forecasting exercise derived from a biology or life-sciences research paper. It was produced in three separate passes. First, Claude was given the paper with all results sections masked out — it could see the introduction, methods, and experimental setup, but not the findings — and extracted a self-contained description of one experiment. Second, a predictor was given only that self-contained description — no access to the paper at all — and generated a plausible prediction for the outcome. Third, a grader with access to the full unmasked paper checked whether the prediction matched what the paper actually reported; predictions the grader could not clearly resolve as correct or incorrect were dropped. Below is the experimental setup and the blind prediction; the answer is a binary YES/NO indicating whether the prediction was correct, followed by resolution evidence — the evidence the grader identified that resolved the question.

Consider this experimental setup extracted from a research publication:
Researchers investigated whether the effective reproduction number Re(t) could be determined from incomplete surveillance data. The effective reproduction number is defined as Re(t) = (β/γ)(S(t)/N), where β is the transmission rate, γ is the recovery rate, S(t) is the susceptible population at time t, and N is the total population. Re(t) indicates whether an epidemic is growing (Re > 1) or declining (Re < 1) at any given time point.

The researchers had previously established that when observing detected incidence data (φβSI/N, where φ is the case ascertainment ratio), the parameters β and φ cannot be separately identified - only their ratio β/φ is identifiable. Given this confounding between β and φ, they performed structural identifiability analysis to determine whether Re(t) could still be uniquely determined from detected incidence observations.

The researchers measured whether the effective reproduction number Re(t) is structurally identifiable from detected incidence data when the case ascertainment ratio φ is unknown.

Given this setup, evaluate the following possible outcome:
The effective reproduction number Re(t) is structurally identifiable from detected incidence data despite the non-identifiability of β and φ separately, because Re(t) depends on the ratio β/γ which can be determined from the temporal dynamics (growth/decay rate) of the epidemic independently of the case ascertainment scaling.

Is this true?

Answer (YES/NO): YES